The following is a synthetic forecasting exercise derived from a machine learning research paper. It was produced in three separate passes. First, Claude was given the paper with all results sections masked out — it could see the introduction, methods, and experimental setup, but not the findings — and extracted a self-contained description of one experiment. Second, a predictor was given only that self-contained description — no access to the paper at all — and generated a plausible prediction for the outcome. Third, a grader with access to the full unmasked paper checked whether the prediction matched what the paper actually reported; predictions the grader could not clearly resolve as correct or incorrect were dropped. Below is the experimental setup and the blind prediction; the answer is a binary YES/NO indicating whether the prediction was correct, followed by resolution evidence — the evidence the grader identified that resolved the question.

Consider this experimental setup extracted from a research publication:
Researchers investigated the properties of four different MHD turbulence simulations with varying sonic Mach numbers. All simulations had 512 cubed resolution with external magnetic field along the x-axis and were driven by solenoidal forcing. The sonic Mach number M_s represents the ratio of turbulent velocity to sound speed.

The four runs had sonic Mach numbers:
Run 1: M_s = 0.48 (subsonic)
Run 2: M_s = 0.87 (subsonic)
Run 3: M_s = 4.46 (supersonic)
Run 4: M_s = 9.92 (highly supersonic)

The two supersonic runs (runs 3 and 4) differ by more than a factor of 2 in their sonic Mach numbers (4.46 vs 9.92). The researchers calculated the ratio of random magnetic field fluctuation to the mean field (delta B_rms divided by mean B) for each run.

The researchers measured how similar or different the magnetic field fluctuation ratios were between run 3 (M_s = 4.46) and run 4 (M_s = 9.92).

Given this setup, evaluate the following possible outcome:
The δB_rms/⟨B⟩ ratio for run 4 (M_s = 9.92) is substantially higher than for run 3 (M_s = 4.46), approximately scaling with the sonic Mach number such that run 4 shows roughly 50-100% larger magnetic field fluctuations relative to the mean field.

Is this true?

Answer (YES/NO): NO